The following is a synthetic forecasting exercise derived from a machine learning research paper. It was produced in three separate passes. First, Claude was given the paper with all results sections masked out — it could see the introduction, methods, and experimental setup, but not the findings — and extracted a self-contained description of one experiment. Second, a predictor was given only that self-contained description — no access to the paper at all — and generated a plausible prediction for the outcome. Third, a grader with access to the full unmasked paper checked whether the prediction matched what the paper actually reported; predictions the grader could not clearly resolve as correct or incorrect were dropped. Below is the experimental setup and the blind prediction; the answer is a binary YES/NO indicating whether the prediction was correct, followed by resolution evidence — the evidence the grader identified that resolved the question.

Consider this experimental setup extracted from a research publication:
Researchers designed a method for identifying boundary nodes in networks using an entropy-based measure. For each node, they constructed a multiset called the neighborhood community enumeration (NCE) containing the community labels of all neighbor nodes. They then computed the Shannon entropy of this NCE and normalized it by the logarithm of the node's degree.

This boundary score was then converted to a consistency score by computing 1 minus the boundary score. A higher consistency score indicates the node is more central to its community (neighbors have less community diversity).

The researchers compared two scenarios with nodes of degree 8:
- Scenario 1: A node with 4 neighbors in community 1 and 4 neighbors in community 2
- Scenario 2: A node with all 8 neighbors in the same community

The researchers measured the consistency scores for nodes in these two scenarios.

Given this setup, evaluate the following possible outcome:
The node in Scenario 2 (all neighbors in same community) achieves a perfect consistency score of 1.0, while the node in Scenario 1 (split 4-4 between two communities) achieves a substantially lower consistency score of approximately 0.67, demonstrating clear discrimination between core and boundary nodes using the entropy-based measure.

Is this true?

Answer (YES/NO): YES